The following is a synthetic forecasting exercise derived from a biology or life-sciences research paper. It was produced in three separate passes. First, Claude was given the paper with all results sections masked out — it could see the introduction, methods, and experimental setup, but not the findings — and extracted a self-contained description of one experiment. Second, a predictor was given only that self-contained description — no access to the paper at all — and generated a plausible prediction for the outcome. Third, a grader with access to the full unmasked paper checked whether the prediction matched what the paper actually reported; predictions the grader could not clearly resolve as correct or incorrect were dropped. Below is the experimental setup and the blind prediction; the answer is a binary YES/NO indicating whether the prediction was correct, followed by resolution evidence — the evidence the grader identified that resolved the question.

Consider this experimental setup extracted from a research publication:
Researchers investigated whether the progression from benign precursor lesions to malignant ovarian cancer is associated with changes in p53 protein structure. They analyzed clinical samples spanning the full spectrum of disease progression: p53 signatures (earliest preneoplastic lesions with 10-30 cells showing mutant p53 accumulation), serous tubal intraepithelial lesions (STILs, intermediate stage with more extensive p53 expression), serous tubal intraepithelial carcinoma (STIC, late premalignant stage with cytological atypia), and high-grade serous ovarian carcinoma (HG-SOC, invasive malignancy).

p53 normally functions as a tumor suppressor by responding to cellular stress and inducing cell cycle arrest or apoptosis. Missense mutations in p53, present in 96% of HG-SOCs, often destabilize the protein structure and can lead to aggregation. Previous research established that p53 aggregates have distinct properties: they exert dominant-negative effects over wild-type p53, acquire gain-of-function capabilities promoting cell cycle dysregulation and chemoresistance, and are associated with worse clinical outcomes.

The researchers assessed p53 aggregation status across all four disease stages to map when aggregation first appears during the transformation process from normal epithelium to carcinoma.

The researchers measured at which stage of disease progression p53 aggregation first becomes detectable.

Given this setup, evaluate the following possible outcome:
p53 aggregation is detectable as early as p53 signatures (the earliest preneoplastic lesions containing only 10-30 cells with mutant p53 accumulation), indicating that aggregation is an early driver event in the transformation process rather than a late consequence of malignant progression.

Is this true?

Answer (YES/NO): NO